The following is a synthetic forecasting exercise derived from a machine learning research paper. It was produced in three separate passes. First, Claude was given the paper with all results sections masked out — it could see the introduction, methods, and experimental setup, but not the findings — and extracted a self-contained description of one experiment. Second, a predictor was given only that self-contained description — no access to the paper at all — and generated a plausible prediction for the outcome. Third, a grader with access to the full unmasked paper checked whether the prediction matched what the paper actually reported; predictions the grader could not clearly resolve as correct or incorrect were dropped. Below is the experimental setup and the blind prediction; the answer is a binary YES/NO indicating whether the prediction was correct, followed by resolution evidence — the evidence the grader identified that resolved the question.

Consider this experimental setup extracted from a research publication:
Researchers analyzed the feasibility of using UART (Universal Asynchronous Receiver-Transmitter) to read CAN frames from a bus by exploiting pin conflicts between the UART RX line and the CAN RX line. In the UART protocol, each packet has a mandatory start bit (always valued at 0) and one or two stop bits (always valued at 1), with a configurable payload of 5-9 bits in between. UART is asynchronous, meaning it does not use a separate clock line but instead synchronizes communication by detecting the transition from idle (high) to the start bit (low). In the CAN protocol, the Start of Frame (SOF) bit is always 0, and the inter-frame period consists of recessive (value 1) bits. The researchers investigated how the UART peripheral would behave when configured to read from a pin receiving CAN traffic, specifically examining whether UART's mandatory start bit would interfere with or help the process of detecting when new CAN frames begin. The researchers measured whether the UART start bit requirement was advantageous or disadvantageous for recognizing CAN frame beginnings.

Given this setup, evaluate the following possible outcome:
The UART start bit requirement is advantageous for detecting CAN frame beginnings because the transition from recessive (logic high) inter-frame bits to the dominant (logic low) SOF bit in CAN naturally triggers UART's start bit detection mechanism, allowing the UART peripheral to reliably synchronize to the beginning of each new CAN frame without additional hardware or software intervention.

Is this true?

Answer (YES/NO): YES